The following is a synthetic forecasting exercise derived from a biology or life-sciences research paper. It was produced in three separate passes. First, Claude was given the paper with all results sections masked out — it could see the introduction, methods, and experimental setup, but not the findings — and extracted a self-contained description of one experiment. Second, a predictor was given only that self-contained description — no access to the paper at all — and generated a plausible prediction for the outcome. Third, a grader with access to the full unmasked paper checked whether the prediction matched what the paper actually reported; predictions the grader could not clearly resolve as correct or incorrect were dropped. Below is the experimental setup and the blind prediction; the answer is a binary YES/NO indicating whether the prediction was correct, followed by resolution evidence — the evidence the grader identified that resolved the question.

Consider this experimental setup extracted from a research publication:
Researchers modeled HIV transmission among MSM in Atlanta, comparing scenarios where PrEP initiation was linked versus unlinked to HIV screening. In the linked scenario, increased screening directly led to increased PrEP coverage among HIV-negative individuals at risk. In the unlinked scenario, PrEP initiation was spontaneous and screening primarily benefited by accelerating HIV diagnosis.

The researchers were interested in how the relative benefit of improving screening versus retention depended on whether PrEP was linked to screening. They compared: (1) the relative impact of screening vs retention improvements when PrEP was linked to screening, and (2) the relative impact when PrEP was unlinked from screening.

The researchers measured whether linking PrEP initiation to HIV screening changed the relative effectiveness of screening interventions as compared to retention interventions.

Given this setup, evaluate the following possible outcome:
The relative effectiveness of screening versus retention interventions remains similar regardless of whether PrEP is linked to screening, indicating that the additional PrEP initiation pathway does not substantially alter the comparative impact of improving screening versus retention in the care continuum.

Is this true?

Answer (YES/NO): NO